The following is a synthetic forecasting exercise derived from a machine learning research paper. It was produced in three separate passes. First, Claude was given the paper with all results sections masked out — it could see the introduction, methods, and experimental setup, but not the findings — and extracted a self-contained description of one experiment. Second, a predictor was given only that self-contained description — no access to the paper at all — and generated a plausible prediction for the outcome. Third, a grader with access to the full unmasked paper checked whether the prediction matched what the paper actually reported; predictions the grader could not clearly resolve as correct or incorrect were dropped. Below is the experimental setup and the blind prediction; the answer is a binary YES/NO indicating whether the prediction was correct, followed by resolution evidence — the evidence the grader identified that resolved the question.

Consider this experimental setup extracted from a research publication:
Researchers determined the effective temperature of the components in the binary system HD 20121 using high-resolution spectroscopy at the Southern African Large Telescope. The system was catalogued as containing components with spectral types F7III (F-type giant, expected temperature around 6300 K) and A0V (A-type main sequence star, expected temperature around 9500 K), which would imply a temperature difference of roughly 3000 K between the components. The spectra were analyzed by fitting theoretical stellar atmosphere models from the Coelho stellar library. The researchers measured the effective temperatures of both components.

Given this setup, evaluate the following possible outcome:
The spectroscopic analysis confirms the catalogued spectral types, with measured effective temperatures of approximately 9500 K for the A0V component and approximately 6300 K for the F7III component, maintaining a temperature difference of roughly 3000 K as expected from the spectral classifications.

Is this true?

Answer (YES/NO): NO